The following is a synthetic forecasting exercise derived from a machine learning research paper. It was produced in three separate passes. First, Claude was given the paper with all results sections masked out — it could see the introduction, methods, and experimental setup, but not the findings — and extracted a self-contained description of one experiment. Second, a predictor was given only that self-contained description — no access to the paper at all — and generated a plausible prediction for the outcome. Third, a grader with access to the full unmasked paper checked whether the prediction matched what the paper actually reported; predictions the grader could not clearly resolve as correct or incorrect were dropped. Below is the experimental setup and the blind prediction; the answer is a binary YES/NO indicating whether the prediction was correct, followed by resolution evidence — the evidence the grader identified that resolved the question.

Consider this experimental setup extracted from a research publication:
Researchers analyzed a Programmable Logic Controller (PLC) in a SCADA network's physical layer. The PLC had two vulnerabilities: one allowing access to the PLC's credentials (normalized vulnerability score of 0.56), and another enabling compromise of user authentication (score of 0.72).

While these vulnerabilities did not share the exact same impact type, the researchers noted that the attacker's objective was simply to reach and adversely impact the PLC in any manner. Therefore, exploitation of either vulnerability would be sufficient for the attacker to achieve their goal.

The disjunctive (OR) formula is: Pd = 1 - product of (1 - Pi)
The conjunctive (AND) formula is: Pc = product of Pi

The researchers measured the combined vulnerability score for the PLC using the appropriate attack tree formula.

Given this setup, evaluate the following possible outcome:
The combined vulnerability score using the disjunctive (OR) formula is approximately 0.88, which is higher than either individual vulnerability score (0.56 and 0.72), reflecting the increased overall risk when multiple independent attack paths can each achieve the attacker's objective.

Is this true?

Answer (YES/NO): YES